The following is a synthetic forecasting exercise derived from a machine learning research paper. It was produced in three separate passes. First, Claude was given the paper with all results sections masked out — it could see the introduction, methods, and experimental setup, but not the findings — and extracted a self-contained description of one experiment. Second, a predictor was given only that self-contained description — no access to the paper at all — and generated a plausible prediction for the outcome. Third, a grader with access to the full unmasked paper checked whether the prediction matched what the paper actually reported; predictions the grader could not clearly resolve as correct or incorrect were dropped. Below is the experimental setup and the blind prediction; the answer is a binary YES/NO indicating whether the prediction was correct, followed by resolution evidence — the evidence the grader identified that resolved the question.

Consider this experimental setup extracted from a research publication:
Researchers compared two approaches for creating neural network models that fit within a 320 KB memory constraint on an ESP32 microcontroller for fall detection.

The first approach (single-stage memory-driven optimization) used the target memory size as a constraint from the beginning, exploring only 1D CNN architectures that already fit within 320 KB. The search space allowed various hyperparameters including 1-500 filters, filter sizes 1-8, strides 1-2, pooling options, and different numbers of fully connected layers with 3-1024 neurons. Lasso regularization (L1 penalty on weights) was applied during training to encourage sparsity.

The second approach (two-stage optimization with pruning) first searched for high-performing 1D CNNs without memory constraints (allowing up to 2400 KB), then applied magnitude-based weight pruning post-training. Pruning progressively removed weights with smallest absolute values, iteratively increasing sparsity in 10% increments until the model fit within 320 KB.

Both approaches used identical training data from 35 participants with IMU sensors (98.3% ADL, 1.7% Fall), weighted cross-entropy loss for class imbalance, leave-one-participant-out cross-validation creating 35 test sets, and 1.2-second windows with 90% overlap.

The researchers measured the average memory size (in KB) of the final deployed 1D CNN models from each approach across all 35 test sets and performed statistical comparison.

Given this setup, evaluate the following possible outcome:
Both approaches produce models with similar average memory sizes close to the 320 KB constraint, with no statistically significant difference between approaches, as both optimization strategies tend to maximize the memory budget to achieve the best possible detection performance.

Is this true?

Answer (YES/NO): NO